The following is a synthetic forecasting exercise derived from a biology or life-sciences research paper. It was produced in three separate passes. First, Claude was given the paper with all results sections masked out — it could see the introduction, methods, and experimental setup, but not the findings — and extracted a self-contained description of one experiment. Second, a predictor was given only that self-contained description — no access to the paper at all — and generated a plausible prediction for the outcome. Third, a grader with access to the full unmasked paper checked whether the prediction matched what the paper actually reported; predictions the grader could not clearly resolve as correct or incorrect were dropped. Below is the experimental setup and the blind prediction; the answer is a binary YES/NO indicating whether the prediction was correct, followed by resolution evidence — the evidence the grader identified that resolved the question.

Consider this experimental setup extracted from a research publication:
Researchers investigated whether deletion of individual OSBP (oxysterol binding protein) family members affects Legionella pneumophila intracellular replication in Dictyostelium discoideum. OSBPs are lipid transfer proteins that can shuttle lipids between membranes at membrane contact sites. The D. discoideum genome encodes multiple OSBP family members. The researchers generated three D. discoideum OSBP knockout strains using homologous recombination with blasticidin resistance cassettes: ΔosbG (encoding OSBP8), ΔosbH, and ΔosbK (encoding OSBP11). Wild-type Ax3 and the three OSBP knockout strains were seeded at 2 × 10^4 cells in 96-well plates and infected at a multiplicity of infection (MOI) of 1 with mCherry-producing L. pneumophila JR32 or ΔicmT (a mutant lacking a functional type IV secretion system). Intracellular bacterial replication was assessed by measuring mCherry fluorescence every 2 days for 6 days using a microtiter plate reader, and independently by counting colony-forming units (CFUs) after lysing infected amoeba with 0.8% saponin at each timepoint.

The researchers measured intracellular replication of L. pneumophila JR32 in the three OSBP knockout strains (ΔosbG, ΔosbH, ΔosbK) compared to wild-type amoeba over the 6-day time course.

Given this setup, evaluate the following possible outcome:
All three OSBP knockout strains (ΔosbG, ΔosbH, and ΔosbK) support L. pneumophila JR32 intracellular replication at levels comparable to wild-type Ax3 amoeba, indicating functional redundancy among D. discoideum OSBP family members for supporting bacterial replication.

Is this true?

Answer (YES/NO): NO